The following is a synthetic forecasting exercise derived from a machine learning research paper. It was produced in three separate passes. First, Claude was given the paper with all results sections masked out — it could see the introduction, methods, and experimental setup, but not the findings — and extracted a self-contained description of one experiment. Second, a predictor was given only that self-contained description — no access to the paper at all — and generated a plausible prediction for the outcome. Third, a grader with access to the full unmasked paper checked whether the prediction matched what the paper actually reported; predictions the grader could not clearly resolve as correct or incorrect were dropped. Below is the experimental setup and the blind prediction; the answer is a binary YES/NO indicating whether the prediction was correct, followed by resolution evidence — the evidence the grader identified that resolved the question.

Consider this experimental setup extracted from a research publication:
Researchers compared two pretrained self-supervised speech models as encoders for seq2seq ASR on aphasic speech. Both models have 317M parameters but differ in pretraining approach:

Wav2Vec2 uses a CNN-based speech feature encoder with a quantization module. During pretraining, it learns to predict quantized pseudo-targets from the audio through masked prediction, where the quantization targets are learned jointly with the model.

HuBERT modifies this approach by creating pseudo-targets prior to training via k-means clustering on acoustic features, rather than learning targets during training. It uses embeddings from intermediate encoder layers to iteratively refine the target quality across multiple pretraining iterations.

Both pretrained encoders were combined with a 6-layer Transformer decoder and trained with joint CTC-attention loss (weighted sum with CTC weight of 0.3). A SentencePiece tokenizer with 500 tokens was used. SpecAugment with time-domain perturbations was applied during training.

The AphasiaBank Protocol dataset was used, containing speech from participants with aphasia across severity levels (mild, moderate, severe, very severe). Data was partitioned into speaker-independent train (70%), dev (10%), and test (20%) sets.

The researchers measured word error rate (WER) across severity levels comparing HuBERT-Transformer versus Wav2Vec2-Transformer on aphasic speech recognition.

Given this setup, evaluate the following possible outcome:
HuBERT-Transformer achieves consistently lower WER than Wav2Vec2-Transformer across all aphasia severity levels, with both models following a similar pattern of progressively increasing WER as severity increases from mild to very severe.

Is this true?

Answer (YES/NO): YES